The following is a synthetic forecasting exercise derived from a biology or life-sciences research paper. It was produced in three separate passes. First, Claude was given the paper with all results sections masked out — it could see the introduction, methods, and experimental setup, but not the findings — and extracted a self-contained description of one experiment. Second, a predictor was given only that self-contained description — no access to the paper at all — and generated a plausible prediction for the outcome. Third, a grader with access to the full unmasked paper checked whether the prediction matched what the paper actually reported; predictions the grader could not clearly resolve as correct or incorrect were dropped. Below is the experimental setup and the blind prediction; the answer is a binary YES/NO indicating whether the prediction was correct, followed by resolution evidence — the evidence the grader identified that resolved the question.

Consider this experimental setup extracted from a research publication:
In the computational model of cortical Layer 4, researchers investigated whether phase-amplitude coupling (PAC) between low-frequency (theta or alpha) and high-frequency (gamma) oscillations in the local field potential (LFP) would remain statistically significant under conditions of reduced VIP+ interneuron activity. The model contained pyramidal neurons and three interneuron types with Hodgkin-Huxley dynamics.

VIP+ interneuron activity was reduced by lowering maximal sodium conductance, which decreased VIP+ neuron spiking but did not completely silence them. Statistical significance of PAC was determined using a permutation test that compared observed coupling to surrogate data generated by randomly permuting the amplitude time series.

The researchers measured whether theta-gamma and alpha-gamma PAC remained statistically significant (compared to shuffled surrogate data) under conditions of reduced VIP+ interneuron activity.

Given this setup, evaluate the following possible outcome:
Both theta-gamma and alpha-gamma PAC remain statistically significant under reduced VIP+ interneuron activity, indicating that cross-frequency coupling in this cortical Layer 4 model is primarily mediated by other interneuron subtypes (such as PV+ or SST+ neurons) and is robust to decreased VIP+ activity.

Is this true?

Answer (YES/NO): NO